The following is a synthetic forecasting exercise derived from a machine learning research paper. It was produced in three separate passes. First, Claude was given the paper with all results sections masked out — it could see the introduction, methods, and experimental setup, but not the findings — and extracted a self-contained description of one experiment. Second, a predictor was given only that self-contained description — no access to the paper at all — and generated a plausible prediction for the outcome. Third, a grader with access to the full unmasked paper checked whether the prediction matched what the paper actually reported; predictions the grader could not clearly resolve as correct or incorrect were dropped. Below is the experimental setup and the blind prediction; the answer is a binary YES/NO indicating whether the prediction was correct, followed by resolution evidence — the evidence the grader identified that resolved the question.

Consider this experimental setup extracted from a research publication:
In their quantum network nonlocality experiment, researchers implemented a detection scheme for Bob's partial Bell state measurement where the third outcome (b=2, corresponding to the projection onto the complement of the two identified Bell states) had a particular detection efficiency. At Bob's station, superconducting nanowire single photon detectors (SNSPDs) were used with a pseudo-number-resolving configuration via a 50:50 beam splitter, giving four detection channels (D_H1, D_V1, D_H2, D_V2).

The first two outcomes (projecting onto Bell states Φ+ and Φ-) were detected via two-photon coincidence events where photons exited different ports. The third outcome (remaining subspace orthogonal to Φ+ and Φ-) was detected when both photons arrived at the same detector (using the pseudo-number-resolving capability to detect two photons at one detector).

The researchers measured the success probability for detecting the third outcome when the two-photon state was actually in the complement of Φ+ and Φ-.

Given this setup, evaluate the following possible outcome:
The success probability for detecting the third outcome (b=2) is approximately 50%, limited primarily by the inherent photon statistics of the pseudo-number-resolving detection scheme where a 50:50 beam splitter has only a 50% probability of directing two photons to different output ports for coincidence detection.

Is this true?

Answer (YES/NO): YES